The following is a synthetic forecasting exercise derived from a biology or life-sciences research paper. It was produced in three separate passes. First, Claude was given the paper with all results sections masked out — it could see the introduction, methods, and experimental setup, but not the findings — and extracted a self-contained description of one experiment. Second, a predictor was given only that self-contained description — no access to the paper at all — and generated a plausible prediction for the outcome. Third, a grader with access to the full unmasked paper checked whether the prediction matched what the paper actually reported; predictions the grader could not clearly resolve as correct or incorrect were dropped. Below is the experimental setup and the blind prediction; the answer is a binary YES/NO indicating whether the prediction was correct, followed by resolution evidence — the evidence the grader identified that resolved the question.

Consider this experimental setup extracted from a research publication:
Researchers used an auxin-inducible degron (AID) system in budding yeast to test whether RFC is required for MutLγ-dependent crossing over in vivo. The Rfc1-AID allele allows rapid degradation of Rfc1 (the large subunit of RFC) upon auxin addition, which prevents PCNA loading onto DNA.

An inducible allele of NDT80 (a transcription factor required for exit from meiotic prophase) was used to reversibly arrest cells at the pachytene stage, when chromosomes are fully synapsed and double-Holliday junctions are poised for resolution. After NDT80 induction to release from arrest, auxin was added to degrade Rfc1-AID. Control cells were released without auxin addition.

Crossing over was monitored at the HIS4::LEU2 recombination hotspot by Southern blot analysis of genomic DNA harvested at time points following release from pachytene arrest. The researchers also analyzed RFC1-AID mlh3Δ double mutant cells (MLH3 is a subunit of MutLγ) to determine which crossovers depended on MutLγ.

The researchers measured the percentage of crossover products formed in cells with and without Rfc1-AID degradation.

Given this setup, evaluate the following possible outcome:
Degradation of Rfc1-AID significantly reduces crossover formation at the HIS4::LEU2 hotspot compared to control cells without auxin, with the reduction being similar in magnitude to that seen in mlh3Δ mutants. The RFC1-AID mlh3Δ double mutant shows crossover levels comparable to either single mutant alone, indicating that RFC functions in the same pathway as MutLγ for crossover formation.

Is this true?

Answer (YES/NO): NO